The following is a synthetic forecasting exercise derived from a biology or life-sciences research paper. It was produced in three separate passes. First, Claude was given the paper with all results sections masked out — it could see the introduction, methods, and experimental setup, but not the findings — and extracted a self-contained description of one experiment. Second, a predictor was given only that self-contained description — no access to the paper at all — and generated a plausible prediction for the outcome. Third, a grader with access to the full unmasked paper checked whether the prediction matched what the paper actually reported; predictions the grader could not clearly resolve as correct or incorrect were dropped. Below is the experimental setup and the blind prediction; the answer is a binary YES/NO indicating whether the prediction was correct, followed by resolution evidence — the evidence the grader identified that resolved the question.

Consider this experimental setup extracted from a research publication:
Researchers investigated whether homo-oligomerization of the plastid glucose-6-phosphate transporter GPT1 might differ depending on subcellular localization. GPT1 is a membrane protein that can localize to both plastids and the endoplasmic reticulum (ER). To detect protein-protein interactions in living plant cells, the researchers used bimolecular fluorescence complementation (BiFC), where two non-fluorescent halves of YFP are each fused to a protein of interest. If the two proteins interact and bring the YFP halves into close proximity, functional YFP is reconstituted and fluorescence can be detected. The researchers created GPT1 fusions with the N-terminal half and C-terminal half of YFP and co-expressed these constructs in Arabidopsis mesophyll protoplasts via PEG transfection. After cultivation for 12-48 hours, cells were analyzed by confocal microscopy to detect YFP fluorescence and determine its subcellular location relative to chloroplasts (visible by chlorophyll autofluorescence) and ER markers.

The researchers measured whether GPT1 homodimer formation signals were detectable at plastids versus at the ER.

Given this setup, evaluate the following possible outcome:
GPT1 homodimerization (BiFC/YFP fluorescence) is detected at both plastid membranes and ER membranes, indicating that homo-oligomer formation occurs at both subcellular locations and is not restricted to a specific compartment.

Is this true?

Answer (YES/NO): NO